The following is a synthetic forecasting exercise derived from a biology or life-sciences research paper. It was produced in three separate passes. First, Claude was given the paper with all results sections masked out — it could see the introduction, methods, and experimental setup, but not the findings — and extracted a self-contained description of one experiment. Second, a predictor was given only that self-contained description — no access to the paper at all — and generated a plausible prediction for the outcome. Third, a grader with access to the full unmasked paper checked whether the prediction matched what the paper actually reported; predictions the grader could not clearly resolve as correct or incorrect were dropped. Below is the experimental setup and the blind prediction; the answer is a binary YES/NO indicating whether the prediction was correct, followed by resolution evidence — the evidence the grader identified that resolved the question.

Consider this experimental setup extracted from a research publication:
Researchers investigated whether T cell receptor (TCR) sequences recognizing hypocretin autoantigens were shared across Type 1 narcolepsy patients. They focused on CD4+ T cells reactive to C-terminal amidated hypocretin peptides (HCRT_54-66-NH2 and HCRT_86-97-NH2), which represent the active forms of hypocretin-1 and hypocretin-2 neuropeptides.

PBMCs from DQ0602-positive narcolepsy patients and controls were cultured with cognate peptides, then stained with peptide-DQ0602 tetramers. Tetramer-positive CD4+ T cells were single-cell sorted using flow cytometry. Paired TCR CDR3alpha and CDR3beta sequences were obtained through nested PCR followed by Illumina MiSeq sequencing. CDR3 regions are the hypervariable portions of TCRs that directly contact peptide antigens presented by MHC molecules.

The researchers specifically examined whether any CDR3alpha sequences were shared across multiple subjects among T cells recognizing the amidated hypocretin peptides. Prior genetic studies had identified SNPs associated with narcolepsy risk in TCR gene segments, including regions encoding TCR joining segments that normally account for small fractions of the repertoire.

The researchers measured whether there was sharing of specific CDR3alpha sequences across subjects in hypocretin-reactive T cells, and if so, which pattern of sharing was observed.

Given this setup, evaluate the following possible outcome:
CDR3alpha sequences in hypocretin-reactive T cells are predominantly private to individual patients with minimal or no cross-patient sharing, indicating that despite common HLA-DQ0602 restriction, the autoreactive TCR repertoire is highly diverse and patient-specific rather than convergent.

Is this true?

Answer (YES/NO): NO